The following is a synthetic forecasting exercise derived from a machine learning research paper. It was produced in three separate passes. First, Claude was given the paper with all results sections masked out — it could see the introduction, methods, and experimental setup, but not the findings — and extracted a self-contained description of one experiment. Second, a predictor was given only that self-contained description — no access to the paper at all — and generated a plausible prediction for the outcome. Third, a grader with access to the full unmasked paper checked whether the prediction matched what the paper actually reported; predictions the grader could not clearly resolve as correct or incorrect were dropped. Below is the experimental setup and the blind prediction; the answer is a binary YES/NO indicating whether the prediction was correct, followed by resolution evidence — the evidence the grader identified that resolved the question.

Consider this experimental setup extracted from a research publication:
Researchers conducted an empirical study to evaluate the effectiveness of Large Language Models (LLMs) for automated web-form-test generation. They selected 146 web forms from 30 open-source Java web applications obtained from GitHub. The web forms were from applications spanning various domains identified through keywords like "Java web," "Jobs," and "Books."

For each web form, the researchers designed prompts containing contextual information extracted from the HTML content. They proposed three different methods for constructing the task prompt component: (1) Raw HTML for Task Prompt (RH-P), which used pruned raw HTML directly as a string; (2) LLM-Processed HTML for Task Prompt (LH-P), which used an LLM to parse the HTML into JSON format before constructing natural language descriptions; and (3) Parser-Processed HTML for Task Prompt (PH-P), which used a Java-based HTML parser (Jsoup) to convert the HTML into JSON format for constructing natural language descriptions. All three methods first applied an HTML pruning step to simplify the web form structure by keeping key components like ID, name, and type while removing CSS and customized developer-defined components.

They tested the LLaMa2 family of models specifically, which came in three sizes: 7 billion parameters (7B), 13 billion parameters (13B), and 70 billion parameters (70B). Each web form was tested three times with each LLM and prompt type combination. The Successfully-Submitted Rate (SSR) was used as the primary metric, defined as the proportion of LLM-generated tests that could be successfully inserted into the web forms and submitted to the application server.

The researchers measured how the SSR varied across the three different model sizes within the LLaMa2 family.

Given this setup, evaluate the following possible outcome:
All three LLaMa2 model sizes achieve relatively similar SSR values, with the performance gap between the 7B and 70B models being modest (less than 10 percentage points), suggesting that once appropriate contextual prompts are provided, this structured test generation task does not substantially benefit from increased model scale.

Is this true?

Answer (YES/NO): NO